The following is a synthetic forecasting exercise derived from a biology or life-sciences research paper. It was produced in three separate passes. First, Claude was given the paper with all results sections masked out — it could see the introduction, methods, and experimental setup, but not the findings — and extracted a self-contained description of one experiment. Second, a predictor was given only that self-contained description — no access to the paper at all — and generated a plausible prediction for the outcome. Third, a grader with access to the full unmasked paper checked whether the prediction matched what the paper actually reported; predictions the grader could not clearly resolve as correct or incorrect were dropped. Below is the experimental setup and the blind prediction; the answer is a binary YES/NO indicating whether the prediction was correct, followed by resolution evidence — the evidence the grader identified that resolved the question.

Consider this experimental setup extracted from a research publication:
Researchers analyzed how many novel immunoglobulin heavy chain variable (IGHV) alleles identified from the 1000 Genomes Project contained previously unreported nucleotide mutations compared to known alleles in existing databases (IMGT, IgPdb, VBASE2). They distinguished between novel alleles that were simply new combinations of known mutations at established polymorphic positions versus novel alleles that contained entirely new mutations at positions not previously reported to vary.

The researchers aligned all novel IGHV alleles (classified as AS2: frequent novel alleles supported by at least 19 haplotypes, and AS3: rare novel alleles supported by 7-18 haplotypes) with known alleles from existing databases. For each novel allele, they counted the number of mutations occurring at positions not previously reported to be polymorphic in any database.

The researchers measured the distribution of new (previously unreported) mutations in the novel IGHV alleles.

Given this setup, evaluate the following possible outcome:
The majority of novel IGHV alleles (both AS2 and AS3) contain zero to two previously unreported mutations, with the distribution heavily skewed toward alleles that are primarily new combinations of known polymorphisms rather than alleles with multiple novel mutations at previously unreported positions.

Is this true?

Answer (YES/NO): YES